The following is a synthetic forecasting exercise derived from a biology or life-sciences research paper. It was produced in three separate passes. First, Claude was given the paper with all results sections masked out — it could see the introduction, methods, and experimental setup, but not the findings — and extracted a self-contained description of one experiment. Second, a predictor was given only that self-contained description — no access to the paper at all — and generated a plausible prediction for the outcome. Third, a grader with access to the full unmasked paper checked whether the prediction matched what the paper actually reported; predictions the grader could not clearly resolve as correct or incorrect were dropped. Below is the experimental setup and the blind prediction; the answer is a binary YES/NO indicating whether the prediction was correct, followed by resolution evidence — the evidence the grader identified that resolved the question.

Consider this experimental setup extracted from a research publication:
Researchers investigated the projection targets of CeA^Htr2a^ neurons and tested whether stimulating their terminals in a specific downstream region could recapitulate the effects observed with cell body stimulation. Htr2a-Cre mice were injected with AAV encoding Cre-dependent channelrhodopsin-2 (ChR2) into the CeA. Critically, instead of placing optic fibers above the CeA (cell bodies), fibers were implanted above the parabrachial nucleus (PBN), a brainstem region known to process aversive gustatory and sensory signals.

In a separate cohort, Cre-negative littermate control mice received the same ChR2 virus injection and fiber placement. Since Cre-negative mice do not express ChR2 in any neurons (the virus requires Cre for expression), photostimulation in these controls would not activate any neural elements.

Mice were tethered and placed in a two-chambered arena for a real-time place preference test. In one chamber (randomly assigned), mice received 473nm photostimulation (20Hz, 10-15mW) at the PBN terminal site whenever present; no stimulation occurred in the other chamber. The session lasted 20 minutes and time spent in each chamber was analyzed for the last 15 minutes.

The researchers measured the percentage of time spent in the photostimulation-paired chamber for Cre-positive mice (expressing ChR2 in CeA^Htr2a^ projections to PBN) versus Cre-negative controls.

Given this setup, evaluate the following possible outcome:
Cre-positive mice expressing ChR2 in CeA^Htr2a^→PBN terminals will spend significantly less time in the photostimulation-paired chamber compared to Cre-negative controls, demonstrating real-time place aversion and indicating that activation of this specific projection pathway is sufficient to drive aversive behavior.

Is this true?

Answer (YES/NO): NO